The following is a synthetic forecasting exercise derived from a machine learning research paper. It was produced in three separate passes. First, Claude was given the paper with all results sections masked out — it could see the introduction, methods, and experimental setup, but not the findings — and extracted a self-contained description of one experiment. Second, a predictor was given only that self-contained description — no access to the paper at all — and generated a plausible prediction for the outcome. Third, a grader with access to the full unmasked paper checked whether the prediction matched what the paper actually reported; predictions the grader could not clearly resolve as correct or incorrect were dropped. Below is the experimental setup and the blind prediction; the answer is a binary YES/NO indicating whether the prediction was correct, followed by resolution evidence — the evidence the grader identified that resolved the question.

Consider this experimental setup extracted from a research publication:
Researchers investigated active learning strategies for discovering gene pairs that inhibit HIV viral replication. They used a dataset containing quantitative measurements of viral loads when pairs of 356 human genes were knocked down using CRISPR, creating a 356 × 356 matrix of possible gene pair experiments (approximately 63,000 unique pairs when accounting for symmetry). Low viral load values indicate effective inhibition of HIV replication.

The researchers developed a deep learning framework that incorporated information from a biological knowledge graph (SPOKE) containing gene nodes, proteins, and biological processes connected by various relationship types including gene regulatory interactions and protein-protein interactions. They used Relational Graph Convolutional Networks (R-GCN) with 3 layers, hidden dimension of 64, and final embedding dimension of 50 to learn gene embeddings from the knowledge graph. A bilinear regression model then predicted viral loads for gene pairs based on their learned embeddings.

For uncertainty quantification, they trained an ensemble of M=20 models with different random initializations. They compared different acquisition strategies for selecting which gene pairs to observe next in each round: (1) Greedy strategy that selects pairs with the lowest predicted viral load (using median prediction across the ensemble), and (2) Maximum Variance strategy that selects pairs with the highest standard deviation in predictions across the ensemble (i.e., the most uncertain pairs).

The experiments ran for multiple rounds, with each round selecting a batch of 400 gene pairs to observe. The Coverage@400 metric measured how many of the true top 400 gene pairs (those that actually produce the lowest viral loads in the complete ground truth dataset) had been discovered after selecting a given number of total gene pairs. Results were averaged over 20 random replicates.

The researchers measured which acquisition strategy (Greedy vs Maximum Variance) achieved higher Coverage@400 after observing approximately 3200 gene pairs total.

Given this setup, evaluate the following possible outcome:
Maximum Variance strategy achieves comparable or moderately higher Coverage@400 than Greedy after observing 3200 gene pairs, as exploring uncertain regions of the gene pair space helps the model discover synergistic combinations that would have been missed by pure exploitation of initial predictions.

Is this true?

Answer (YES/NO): NO